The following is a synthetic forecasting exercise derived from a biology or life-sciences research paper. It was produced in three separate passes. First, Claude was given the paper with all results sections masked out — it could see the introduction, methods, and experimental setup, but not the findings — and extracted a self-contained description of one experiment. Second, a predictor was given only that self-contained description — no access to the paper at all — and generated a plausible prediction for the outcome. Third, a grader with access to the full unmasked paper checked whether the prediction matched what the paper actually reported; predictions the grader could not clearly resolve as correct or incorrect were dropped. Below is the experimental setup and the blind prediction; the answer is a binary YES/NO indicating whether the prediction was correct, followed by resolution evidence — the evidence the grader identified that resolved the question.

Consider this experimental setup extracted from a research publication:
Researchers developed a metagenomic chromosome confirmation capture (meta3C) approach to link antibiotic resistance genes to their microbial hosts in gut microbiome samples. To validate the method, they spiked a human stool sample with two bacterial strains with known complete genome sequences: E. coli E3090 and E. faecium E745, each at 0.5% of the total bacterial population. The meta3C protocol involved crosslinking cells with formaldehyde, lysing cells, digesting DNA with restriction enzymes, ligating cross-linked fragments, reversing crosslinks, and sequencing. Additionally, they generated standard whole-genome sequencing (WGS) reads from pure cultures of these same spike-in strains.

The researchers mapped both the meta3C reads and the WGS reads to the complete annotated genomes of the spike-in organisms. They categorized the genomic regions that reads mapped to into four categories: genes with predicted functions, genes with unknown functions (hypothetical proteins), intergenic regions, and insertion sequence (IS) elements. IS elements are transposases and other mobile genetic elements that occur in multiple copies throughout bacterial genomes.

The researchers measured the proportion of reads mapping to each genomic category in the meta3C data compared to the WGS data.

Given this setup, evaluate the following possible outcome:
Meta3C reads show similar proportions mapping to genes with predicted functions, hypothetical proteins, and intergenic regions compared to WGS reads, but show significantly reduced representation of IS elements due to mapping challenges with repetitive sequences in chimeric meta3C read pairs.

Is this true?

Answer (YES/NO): NO